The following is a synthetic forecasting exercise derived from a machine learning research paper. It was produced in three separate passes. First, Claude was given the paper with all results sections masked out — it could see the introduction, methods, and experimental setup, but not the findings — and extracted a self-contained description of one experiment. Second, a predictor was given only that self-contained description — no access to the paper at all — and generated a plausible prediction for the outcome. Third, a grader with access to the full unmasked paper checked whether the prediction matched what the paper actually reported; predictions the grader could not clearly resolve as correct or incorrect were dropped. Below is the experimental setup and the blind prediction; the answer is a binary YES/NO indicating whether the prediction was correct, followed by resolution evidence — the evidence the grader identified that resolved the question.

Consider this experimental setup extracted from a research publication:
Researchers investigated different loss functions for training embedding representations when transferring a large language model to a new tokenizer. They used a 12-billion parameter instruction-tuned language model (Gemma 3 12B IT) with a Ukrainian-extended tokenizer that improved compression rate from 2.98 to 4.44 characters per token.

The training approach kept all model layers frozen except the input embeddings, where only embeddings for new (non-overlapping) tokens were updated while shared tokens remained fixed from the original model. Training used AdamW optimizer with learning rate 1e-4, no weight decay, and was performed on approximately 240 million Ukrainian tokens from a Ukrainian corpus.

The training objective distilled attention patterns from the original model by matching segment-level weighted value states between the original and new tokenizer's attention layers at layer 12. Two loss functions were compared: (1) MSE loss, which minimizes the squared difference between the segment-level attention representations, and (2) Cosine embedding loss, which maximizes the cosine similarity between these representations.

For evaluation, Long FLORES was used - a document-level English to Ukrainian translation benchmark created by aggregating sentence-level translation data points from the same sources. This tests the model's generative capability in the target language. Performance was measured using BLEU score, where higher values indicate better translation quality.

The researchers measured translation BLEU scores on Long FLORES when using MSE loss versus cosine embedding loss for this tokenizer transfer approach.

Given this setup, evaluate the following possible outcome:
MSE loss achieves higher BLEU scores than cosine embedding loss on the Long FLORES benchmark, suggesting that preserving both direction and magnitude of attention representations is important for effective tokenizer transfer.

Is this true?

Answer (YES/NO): YES